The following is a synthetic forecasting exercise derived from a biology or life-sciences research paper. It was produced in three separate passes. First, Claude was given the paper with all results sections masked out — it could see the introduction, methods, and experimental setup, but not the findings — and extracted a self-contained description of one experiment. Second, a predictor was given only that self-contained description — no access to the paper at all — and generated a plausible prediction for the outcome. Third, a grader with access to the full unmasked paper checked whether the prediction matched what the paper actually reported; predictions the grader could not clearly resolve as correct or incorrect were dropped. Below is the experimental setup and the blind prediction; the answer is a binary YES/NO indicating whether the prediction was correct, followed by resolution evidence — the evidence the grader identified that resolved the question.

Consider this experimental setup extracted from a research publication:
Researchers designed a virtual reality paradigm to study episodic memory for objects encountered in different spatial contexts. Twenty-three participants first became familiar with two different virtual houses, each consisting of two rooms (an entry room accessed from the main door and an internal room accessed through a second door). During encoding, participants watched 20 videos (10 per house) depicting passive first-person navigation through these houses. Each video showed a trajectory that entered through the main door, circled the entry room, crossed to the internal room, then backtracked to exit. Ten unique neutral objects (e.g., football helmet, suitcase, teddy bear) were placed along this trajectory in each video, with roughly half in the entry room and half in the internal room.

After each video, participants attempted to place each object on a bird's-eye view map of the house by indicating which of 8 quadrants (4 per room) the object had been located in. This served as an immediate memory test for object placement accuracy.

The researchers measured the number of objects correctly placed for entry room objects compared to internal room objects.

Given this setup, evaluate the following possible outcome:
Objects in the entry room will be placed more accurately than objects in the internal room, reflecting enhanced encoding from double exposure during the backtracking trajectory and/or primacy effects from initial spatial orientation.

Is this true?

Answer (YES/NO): YES